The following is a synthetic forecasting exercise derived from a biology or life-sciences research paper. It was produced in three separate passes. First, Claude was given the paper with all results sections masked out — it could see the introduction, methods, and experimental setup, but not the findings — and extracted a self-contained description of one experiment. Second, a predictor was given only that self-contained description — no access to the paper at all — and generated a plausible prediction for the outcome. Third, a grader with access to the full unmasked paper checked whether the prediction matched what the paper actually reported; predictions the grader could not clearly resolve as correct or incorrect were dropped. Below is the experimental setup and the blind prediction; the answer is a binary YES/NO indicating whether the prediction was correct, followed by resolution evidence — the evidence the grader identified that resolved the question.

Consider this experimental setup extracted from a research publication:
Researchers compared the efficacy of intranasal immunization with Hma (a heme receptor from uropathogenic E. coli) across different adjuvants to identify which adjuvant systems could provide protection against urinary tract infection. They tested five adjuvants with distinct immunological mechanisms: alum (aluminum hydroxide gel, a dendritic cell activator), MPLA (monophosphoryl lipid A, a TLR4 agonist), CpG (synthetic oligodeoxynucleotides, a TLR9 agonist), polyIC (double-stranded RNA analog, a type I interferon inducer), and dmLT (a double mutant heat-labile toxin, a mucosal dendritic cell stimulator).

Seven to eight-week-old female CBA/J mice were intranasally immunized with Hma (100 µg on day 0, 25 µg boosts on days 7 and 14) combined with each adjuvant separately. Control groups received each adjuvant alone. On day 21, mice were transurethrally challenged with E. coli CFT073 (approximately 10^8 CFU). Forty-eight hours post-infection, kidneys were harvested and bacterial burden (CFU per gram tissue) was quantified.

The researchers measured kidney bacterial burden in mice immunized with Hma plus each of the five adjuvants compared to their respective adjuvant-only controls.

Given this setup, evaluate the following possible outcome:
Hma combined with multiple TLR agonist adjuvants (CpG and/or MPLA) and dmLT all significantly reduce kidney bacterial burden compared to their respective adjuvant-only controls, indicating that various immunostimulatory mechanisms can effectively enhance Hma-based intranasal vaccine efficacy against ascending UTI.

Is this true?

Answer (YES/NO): NO